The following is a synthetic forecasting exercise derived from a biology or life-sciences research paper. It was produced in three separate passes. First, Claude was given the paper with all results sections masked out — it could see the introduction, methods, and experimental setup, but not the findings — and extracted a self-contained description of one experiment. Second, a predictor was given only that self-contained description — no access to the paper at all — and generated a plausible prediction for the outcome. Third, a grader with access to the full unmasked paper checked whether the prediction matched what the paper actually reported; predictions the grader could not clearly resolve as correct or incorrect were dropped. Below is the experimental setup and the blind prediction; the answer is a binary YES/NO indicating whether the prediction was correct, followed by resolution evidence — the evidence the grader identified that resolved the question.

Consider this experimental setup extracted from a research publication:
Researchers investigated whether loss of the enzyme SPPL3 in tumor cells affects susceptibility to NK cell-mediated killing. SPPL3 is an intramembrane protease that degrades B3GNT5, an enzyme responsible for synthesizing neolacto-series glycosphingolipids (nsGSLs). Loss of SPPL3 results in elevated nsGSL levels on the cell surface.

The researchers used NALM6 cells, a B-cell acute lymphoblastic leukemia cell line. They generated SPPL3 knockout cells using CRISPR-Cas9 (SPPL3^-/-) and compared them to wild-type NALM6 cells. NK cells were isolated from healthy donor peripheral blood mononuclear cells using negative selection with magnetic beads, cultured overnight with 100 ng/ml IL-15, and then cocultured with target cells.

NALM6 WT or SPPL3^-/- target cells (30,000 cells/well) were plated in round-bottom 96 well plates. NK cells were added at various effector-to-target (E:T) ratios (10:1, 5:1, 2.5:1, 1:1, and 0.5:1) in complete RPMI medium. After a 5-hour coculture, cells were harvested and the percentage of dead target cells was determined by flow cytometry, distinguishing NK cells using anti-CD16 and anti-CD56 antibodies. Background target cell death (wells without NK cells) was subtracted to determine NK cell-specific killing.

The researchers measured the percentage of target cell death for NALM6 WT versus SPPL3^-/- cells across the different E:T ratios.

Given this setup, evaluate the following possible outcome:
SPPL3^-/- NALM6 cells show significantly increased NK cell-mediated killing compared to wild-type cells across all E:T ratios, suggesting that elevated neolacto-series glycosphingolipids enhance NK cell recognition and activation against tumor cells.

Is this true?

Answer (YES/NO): NO